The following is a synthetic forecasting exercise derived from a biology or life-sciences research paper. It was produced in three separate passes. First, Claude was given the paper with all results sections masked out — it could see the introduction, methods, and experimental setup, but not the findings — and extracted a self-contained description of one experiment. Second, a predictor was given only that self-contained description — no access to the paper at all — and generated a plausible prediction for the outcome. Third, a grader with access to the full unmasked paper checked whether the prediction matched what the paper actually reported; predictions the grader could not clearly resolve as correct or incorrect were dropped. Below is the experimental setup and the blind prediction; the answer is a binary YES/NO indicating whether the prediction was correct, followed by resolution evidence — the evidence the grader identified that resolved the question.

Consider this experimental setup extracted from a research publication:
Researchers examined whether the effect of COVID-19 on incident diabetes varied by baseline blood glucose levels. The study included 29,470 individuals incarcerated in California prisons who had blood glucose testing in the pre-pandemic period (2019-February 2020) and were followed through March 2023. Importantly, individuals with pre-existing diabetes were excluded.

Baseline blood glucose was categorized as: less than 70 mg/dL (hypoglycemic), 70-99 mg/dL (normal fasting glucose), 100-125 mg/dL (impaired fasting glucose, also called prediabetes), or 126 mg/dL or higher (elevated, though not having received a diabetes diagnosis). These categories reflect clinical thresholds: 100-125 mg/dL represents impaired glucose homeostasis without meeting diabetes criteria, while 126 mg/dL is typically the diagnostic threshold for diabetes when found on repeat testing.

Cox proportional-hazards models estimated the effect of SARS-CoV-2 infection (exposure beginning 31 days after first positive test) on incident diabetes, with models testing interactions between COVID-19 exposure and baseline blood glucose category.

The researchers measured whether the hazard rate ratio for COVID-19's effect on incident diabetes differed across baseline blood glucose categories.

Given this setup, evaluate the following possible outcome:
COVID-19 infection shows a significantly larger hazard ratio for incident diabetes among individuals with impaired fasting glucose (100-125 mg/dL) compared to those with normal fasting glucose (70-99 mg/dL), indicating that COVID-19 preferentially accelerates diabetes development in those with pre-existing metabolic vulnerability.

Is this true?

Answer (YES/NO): NO